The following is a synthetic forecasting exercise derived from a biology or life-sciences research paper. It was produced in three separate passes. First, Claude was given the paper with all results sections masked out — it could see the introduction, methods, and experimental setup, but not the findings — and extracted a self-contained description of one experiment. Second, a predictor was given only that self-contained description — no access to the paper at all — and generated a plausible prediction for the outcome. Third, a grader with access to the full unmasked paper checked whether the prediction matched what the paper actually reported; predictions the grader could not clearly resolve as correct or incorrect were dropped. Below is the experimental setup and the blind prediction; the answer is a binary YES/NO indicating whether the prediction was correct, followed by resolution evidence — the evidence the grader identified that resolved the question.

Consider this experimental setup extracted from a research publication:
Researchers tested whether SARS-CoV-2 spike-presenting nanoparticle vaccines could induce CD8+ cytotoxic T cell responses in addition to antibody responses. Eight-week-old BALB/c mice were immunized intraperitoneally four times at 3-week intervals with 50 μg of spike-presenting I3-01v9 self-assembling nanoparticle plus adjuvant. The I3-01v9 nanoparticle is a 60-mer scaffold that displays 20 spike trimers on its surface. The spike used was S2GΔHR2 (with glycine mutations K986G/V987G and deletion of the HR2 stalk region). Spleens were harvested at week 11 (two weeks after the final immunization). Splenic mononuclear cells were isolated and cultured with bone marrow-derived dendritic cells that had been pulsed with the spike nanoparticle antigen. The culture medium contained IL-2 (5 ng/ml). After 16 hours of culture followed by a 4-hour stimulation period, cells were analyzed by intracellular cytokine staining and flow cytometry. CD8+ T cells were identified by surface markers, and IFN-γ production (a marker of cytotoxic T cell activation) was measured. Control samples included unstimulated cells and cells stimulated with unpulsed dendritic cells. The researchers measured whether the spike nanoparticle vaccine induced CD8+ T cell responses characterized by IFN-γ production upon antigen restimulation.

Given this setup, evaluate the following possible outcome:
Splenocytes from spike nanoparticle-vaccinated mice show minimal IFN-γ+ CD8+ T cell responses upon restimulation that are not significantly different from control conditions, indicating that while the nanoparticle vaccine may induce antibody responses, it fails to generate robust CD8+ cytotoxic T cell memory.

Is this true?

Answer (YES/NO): NO